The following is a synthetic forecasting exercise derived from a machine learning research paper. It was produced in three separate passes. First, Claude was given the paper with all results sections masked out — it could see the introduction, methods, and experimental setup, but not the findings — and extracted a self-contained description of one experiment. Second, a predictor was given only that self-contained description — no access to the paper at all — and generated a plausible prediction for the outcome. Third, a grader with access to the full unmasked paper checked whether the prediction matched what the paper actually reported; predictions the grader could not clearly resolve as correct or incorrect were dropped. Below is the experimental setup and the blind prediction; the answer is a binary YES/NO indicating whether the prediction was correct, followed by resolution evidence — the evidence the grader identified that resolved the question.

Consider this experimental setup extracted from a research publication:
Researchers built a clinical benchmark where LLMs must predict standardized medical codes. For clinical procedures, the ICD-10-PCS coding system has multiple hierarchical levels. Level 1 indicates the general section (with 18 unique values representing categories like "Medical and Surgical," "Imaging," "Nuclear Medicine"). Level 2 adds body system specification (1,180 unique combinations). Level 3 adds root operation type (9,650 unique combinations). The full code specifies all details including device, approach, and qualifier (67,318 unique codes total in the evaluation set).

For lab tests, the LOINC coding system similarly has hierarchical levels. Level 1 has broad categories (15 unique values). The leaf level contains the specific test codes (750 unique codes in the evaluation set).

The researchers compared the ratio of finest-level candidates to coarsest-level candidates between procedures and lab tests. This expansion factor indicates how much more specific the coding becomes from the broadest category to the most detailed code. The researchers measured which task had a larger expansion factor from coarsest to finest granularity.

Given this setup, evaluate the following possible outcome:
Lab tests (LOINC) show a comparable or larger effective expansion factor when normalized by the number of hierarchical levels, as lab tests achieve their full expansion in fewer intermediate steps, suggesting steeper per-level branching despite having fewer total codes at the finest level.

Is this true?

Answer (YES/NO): NO